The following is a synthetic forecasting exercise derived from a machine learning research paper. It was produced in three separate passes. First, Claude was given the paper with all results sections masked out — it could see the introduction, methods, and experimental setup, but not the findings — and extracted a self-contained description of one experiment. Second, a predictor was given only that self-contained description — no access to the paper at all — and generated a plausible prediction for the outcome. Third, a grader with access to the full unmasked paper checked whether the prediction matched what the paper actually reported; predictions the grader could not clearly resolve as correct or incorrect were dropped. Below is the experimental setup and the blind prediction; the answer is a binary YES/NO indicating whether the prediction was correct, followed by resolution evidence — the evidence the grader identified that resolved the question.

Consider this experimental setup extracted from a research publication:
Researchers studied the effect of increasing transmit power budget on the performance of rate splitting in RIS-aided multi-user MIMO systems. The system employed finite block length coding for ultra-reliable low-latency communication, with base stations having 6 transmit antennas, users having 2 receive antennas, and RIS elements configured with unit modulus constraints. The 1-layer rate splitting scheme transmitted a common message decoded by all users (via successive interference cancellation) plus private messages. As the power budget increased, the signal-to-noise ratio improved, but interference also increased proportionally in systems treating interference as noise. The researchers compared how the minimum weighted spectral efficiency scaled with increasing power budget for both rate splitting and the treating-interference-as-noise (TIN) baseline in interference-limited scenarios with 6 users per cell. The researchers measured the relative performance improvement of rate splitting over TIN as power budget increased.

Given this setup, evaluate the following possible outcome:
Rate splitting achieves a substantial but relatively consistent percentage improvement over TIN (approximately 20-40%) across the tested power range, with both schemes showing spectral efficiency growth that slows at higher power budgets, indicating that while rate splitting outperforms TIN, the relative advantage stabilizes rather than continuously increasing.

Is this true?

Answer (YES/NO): NO